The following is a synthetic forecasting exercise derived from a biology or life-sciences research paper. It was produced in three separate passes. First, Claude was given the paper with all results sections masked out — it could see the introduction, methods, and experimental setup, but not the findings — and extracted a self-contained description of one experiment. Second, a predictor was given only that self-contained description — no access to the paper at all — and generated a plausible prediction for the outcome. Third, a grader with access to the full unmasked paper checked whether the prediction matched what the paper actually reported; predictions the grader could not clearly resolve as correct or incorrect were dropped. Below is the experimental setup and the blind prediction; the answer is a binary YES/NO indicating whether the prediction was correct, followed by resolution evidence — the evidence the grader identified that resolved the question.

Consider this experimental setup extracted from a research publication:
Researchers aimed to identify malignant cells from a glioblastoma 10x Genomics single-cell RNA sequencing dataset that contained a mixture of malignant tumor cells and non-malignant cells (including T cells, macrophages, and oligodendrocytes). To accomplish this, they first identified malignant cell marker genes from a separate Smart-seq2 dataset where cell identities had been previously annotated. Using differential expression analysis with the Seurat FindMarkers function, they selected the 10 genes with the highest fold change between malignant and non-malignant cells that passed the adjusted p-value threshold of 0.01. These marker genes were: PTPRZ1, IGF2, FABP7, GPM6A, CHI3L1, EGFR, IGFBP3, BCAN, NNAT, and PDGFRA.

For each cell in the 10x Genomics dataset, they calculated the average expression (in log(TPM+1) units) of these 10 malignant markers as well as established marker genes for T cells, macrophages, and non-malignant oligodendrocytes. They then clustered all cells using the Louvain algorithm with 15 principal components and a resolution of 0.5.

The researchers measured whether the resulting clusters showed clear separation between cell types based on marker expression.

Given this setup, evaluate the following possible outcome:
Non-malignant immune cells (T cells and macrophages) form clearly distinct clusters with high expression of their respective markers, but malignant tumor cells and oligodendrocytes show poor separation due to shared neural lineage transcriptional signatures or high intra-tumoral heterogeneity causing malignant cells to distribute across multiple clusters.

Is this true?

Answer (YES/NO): NO